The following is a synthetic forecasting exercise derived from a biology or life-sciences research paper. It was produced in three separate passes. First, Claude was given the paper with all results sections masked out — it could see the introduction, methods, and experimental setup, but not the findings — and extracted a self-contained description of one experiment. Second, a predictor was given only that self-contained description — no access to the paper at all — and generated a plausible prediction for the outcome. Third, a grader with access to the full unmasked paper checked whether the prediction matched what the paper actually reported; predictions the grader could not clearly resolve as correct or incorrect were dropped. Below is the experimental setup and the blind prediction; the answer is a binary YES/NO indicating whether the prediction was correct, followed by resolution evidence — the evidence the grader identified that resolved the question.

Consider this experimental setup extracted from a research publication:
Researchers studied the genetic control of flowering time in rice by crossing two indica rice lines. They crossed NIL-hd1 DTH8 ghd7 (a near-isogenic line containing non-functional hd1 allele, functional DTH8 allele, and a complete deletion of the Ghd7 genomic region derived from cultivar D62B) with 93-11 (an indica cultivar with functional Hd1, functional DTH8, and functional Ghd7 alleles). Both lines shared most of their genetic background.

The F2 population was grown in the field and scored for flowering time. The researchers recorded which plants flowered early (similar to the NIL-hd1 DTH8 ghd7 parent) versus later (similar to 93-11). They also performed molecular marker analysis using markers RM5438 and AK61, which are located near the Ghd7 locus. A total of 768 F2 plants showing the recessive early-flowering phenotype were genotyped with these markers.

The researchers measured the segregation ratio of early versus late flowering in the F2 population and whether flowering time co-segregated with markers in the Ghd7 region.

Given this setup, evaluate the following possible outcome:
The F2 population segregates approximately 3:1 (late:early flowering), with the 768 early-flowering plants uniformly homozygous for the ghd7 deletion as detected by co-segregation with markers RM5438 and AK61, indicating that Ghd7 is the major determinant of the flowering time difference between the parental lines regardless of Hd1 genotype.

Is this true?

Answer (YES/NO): YES